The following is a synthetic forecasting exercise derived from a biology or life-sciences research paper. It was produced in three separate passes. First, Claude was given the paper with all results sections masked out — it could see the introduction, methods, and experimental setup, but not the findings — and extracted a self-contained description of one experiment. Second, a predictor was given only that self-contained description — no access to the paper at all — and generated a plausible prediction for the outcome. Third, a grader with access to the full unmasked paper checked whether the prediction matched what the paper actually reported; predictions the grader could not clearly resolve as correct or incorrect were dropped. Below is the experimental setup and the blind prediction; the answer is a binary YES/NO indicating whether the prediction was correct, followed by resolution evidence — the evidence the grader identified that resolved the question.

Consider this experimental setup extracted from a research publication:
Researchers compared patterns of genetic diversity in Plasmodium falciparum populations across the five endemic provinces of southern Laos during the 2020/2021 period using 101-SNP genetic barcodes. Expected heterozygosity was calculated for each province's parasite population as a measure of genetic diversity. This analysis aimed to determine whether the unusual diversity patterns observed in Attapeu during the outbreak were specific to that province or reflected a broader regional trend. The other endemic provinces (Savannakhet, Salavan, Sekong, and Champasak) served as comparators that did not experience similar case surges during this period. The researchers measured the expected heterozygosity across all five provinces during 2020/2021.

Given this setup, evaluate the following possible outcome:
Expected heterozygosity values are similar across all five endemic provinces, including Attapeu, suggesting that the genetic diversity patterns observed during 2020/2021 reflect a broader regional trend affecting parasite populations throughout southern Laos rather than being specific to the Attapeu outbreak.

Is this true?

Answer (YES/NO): NO